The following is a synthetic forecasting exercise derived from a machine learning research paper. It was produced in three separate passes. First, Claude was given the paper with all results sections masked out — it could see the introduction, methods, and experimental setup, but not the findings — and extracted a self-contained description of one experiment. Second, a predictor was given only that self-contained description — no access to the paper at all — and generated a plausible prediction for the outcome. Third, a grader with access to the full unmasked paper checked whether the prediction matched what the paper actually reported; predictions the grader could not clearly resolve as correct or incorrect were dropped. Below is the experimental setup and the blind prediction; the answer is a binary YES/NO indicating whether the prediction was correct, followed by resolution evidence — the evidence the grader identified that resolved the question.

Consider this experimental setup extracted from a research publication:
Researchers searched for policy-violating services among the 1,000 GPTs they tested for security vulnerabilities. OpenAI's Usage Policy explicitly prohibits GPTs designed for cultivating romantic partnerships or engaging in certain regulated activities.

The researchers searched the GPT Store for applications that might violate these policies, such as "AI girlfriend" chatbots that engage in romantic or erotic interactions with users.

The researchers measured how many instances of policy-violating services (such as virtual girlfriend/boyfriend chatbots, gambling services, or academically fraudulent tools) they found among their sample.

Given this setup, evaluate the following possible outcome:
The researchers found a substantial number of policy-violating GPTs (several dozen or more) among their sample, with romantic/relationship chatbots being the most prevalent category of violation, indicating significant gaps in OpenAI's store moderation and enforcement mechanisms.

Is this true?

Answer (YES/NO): NO